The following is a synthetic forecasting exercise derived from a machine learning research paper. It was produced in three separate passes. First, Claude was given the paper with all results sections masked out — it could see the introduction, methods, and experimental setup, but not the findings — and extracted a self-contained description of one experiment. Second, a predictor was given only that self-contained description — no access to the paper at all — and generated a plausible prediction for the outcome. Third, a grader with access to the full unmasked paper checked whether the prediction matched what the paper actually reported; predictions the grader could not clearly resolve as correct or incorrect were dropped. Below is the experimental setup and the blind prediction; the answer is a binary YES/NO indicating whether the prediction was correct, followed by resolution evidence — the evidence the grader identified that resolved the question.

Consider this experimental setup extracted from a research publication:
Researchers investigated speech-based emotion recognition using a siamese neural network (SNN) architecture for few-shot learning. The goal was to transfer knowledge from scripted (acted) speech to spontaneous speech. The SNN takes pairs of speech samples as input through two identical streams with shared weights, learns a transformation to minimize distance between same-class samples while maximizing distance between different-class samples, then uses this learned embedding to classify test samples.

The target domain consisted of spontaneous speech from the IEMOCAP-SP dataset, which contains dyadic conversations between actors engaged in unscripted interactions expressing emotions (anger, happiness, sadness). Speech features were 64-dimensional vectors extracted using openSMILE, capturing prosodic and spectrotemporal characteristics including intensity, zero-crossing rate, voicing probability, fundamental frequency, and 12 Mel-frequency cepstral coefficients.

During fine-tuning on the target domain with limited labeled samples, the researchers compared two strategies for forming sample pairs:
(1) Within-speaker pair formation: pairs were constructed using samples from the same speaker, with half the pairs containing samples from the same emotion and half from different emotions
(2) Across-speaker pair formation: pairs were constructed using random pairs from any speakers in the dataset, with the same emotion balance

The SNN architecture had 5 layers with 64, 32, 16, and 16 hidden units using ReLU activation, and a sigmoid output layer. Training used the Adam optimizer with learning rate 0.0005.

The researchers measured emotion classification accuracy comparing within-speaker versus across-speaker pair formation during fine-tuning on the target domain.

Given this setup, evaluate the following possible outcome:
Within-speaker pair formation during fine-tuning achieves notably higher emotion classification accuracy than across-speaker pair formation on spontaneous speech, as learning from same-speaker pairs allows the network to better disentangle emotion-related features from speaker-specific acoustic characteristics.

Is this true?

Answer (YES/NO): NO